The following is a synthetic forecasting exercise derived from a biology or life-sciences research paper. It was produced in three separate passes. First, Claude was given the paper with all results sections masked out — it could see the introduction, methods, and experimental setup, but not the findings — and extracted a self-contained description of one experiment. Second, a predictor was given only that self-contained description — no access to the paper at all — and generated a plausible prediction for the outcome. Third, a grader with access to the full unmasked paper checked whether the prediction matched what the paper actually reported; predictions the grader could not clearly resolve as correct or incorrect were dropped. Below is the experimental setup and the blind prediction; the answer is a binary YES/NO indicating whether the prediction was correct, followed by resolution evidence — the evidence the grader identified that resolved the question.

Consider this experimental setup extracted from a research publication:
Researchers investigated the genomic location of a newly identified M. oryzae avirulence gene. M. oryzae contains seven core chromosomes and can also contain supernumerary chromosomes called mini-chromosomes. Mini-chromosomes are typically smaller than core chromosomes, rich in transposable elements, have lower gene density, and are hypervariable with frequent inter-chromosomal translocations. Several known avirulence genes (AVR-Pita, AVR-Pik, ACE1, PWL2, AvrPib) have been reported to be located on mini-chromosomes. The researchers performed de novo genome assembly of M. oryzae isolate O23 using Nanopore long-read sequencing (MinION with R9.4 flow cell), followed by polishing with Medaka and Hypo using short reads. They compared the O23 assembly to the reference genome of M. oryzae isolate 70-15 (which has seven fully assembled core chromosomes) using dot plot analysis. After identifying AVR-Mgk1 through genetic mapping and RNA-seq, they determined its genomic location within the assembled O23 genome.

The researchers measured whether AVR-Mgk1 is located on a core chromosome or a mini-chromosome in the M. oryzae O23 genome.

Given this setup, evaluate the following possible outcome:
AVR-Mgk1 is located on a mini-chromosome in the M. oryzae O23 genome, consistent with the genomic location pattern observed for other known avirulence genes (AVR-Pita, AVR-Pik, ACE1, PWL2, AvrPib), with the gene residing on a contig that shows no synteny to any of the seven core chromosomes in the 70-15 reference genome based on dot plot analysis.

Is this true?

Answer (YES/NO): YES